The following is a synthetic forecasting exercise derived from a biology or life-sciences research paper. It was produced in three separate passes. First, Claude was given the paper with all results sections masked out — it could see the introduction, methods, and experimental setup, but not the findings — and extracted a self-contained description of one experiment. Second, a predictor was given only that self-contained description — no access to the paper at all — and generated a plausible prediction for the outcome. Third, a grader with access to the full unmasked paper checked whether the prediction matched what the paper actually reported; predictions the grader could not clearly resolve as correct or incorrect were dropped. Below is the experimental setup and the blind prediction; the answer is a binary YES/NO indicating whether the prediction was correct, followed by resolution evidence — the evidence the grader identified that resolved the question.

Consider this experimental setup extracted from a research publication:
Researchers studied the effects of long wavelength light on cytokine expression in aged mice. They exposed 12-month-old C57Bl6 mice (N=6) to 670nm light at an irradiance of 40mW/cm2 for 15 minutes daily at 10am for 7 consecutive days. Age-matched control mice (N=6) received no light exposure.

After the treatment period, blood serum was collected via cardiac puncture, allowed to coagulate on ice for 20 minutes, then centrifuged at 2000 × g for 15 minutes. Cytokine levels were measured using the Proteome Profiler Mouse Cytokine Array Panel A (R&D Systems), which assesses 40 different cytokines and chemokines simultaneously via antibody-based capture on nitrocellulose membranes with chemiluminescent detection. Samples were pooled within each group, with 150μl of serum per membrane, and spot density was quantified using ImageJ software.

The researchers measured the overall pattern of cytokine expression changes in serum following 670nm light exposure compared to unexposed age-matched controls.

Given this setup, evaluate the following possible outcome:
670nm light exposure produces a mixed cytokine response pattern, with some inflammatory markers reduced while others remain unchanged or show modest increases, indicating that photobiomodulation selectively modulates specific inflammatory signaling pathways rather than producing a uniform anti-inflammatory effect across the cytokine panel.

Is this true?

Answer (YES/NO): NO